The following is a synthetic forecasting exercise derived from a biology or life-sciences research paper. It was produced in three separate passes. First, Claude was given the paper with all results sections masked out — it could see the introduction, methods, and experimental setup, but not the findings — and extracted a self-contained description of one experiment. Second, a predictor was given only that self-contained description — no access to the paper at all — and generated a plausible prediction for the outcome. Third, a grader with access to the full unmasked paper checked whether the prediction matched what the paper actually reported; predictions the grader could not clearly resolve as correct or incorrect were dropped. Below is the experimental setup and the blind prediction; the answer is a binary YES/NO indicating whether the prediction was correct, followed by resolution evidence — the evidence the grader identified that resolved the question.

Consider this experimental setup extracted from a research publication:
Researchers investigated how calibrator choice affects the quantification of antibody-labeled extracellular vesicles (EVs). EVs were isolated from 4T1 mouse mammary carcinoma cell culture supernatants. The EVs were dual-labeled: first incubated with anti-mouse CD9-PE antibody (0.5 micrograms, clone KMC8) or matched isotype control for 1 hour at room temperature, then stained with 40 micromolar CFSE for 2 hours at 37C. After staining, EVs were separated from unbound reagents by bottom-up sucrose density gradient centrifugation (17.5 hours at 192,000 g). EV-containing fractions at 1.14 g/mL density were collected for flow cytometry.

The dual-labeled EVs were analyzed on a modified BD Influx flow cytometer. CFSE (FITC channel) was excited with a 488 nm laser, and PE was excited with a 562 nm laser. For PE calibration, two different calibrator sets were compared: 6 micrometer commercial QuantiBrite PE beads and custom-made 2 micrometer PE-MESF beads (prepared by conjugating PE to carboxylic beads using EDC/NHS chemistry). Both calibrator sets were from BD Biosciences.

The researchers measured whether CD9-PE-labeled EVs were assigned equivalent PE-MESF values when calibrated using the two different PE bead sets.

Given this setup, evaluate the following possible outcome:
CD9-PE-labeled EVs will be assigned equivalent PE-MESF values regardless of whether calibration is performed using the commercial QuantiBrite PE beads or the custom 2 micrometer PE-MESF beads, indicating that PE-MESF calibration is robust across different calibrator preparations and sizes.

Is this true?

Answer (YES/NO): NO